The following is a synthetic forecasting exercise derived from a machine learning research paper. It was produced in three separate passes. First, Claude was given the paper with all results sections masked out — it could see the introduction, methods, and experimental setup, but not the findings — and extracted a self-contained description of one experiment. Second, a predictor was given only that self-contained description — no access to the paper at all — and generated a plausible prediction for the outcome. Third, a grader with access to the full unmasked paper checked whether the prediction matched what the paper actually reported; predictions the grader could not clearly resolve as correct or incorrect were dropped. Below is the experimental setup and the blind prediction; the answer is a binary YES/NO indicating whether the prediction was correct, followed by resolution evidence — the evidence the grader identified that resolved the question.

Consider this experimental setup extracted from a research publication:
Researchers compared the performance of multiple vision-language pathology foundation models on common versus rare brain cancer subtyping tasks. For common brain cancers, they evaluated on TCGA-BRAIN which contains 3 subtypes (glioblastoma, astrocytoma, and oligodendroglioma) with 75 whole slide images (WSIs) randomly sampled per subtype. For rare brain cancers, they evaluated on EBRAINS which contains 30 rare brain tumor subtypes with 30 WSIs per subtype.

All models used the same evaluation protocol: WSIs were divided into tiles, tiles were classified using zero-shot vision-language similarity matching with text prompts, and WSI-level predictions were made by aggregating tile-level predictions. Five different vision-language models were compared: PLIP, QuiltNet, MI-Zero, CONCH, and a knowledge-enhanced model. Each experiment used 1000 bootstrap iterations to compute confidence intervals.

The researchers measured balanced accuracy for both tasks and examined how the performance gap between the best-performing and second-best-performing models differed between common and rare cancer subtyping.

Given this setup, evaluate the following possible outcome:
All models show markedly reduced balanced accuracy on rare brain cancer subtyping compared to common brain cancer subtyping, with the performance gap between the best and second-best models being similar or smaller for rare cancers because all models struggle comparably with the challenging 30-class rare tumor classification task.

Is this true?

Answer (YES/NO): YES